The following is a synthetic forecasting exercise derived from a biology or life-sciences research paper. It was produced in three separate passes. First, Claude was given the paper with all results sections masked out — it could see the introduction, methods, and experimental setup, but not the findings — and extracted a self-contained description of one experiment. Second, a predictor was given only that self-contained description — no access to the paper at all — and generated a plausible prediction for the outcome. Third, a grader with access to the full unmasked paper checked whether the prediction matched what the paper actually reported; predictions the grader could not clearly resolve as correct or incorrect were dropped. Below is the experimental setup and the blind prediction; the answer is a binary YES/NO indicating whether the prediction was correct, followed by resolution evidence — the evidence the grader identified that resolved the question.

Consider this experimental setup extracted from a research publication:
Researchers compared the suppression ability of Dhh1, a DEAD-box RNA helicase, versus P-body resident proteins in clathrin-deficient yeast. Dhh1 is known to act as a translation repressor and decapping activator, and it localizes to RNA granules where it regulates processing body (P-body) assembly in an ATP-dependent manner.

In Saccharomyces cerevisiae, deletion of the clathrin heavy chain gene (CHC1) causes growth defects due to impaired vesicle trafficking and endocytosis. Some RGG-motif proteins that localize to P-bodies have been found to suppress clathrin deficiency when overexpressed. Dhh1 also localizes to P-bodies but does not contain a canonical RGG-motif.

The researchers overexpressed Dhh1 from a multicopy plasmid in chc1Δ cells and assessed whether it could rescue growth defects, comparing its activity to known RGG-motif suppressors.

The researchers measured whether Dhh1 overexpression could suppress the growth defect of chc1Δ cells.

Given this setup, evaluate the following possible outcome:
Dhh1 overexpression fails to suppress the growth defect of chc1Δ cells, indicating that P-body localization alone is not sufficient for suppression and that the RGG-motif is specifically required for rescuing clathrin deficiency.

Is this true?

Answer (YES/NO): YES